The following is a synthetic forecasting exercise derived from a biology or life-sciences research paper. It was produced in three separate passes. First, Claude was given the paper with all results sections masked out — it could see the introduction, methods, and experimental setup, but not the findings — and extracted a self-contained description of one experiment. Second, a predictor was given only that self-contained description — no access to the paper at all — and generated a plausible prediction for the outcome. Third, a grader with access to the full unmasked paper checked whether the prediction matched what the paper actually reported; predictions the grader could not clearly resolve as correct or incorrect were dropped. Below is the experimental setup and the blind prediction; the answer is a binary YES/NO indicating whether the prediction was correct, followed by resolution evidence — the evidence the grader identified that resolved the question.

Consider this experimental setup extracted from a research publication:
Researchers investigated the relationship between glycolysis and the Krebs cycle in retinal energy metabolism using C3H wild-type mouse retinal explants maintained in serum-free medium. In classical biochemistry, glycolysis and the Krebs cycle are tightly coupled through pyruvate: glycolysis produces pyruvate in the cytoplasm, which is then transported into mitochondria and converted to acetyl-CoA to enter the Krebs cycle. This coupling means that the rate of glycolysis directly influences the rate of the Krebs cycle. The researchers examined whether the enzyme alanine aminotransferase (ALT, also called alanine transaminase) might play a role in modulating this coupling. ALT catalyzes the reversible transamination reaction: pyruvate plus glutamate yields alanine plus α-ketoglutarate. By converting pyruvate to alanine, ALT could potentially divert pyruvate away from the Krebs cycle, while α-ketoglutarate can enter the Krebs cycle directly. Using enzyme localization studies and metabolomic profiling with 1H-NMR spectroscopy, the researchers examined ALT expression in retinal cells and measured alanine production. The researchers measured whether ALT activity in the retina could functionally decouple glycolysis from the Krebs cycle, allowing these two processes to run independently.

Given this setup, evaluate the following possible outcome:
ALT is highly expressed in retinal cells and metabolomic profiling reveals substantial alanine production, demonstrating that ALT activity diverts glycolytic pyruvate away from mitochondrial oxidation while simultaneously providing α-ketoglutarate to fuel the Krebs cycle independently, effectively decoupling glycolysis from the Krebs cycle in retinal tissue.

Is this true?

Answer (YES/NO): YES